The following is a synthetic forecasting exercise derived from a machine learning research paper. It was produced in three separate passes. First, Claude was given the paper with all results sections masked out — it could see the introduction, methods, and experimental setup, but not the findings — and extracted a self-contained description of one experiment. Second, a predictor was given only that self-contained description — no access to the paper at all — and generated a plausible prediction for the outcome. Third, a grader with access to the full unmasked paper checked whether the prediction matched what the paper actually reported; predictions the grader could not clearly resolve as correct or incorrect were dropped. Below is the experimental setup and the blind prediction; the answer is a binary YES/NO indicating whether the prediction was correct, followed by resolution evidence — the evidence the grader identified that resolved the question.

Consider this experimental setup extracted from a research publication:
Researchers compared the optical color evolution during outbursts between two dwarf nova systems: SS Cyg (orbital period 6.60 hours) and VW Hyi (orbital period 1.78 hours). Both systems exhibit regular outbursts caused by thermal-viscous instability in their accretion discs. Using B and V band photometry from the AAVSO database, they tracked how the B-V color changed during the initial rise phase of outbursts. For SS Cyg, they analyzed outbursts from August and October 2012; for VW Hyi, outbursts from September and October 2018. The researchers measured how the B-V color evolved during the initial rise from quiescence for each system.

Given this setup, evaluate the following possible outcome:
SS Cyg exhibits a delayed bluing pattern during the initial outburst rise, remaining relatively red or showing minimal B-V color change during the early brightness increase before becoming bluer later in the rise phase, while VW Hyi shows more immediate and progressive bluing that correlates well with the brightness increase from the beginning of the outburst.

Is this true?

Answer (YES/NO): NO